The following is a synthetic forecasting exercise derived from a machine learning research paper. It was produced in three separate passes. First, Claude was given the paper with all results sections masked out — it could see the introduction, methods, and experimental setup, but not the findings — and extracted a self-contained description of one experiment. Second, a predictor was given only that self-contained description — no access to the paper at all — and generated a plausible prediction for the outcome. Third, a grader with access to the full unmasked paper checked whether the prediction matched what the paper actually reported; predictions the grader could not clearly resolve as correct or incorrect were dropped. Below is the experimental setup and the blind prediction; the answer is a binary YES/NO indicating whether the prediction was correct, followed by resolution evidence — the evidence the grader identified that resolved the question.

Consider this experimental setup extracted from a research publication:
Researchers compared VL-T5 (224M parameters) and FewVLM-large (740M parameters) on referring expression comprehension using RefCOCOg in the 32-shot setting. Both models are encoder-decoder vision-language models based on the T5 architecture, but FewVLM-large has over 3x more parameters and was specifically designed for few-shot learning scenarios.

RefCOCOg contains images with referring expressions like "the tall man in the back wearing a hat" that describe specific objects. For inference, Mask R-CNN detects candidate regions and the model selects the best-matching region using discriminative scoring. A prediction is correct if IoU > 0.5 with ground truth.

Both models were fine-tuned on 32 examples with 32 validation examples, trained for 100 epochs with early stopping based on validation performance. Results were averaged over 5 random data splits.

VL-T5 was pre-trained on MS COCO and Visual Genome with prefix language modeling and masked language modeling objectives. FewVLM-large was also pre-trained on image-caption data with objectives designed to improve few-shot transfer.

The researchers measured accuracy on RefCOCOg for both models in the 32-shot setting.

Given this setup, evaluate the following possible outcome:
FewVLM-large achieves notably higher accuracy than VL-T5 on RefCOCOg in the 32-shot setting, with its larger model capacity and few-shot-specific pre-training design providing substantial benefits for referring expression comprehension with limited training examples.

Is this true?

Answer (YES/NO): NO